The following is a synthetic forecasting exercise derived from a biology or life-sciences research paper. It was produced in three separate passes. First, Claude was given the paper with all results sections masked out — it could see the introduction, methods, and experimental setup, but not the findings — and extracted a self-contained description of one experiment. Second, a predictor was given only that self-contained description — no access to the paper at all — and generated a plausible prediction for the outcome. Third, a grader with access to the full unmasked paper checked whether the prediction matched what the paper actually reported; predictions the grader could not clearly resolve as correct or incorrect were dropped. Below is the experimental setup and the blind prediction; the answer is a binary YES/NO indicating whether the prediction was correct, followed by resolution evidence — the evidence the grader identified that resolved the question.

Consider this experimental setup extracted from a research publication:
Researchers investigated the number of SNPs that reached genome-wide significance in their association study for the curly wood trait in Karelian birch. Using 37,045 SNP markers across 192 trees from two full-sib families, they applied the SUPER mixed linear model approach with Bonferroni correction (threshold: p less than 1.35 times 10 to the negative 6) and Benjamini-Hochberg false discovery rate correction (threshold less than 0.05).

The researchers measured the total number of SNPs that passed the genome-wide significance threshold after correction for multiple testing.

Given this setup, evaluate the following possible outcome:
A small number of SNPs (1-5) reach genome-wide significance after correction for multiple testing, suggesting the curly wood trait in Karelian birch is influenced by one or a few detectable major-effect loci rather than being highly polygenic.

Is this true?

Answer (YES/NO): YES